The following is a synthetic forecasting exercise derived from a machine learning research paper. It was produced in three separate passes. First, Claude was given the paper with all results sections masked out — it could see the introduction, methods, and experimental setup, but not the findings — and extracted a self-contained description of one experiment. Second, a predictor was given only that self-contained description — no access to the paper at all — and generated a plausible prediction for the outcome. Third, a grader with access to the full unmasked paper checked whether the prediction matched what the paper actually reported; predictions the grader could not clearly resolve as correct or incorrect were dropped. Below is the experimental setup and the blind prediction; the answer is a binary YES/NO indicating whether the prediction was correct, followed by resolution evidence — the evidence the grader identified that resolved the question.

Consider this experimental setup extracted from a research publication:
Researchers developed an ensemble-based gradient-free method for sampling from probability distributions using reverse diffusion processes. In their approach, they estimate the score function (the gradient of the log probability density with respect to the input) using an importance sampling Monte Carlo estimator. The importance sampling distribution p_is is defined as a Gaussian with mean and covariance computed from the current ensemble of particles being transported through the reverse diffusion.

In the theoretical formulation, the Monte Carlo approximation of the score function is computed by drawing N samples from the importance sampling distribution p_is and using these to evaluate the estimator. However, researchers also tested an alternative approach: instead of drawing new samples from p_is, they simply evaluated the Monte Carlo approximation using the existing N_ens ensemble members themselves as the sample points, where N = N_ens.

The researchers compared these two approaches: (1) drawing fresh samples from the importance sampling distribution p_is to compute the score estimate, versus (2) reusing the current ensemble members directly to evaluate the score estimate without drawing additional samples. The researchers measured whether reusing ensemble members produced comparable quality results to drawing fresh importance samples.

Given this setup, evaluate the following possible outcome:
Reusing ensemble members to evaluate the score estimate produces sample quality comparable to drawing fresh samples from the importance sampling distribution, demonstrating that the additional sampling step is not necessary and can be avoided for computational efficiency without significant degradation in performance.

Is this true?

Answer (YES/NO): YES